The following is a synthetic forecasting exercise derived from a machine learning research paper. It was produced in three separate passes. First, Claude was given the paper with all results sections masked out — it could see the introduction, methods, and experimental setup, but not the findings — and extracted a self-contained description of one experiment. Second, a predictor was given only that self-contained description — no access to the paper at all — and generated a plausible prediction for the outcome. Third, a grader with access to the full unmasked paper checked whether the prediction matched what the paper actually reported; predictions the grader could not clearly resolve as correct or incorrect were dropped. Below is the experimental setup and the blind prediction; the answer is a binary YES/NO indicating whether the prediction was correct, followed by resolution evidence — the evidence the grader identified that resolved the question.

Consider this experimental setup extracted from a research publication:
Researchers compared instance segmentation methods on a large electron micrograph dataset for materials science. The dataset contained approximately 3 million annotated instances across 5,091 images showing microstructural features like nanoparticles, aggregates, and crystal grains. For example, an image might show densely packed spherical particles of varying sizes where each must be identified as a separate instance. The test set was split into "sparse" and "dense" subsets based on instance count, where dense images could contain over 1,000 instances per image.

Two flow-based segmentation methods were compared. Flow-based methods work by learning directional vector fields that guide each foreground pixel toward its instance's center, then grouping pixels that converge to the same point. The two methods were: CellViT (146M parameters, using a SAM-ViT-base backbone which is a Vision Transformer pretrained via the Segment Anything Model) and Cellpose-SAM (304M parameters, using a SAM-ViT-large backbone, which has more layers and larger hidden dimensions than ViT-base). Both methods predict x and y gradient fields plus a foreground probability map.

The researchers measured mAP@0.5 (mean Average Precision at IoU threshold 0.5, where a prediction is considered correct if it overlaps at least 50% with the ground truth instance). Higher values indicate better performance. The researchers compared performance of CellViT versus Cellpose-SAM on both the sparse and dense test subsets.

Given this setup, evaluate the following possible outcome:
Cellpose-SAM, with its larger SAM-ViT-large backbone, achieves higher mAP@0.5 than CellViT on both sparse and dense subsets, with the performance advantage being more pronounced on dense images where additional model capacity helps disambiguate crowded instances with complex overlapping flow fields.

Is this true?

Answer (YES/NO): YES